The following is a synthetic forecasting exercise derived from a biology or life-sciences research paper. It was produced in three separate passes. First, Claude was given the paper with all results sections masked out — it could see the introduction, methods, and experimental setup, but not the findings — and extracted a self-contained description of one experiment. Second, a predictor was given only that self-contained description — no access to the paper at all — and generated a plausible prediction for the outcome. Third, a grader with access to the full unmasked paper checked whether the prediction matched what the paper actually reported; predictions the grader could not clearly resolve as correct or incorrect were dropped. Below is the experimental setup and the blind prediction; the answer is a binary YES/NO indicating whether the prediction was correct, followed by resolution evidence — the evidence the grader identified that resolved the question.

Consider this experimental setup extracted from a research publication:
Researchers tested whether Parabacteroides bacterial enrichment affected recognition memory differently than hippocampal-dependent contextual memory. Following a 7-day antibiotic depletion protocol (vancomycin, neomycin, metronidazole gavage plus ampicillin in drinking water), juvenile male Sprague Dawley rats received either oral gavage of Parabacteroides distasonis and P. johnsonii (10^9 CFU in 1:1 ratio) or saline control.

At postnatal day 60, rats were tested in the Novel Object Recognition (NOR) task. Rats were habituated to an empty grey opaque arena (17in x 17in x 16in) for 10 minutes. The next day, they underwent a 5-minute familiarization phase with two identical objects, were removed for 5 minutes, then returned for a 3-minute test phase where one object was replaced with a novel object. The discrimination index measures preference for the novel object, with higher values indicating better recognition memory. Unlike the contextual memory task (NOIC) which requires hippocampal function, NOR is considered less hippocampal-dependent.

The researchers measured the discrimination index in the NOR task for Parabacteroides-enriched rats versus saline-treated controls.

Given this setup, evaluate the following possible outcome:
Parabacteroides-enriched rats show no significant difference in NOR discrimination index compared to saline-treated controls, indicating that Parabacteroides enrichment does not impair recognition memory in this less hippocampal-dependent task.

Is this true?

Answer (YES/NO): NO